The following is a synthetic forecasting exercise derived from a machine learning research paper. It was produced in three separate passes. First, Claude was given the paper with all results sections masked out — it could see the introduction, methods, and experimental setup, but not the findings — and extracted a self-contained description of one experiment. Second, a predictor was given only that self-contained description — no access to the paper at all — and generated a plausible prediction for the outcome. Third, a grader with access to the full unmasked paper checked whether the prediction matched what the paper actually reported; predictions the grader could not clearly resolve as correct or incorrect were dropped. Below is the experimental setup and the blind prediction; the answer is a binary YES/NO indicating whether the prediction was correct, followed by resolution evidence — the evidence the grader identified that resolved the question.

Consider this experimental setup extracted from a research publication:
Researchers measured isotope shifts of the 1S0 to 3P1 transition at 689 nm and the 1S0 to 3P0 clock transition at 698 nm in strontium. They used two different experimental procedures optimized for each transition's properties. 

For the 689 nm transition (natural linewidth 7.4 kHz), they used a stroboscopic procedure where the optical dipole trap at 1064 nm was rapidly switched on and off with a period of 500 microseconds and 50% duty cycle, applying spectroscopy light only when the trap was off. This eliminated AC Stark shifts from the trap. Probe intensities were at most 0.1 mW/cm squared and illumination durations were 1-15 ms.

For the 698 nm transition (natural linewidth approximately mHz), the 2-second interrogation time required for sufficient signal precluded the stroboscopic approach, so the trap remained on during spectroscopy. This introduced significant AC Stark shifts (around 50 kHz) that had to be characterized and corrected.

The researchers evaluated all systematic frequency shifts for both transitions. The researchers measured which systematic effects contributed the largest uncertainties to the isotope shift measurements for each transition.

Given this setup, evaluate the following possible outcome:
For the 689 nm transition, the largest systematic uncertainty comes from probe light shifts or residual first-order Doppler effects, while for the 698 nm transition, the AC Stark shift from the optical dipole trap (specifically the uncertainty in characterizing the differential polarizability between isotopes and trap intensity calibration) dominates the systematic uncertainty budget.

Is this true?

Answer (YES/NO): NO